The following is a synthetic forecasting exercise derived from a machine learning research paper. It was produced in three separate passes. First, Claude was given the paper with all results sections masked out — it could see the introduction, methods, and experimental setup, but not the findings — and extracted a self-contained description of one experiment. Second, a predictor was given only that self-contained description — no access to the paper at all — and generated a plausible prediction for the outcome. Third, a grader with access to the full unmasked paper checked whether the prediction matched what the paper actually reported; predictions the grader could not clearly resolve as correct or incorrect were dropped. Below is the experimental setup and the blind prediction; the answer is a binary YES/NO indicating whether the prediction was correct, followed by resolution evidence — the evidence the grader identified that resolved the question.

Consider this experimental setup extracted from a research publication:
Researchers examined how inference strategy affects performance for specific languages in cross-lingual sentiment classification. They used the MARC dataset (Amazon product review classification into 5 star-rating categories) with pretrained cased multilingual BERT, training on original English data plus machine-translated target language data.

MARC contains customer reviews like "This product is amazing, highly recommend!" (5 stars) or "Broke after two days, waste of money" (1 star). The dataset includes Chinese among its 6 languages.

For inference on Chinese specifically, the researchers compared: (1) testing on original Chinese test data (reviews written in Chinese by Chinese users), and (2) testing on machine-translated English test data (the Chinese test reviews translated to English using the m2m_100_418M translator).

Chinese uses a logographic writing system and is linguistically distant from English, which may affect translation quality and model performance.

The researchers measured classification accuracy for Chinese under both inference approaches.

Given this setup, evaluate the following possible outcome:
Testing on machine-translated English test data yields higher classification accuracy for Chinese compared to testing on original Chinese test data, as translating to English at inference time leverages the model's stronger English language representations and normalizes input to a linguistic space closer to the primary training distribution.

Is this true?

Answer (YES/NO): NO